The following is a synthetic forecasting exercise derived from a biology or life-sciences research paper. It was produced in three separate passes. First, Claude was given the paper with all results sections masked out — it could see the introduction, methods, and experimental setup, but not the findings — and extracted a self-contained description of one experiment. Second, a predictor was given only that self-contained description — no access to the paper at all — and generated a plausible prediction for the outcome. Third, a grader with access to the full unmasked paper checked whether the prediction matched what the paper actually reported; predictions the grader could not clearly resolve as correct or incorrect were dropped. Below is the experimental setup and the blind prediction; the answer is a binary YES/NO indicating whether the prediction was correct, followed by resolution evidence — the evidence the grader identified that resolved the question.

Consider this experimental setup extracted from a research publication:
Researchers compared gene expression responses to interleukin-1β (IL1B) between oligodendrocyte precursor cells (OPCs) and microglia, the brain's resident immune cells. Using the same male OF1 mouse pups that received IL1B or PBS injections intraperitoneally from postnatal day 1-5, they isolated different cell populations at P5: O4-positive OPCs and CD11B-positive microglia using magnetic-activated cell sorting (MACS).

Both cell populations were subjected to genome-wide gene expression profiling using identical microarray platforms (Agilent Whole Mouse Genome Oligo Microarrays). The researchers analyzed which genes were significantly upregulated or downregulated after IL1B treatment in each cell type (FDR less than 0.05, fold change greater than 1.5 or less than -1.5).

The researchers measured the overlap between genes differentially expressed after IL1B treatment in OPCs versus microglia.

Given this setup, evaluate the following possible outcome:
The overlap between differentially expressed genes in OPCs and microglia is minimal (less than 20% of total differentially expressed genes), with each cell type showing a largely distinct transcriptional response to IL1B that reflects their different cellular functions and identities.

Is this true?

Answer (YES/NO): YES